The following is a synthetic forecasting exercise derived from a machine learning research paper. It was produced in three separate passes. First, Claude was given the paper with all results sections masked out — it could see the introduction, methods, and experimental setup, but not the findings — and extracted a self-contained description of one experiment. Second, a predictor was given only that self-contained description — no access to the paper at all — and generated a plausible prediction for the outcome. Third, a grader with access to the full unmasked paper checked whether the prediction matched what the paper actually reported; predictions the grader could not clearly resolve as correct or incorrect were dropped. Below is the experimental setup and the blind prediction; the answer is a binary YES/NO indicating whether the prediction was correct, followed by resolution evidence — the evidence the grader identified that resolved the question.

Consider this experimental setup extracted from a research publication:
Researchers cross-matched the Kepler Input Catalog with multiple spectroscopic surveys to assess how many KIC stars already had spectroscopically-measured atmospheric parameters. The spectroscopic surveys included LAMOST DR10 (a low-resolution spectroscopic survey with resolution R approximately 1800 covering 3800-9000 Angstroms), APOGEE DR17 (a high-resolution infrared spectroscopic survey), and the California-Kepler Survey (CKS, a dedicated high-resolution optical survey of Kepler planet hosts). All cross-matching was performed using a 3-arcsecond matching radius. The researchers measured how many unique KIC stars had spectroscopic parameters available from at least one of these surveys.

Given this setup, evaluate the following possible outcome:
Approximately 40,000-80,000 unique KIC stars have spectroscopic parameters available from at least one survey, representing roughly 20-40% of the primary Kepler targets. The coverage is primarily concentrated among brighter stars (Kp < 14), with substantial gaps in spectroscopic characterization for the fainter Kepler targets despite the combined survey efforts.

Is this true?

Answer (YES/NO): NO